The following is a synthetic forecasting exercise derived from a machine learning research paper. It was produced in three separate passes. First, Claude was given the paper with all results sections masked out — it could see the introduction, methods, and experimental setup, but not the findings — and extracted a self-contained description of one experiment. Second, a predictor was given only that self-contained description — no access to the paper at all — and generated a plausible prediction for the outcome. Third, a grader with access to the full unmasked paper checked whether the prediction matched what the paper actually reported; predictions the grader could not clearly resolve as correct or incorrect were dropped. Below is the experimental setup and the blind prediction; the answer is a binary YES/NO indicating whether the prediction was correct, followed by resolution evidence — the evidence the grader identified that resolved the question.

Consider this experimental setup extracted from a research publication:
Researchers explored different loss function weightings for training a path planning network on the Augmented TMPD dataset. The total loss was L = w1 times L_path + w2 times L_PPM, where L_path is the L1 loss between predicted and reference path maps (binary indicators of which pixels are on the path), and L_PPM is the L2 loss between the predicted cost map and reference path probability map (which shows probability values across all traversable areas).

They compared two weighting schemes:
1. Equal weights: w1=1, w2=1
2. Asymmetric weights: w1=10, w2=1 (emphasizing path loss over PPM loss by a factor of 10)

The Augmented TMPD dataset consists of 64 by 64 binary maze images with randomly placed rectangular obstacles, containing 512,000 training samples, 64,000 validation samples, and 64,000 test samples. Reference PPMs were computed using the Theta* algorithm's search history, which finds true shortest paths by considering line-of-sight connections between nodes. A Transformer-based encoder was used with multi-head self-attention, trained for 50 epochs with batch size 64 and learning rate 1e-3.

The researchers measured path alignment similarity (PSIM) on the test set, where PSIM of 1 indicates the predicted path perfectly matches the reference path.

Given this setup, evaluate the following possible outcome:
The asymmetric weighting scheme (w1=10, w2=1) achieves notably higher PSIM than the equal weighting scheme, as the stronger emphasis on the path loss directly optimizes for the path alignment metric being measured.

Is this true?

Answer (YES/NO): YES